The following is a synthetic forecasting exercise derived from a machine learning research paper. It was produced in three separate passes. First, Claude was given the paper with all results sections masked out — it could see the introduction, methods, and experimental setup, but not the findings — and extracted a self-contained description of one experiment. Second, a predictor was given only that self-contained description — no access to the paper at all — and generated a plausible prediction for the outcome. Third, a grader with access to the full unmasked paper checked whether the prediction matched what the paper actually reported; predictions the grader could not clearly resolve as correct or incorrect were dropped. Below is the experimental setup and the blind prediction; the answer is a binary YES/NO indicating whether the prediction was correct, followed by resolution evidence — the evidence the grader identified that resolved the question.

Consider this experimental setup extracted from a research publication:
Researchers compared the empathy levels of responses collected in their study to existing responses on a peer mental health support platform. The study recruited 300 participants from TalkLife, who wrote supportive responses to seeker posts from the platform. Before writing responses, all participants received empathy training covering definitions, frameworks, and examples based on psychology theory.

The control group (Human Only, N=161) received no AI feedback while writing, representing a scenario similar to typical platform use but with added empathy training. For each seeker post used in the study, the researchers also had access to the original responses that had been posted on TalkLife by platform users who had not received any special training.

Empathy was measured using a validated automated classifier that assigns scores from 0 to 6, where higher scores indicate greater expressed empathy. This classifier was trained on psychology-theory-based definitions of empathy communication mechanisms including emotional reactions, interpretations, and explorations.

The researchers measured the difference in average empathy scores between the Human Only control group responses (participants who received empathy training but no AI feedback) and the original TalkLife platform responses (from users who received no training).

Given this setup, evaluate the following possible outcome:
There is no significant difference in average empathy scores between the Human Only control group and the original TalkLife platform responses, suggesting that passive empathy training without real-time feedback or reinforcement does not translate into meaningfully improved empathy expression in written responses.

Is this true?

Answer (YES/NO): NO